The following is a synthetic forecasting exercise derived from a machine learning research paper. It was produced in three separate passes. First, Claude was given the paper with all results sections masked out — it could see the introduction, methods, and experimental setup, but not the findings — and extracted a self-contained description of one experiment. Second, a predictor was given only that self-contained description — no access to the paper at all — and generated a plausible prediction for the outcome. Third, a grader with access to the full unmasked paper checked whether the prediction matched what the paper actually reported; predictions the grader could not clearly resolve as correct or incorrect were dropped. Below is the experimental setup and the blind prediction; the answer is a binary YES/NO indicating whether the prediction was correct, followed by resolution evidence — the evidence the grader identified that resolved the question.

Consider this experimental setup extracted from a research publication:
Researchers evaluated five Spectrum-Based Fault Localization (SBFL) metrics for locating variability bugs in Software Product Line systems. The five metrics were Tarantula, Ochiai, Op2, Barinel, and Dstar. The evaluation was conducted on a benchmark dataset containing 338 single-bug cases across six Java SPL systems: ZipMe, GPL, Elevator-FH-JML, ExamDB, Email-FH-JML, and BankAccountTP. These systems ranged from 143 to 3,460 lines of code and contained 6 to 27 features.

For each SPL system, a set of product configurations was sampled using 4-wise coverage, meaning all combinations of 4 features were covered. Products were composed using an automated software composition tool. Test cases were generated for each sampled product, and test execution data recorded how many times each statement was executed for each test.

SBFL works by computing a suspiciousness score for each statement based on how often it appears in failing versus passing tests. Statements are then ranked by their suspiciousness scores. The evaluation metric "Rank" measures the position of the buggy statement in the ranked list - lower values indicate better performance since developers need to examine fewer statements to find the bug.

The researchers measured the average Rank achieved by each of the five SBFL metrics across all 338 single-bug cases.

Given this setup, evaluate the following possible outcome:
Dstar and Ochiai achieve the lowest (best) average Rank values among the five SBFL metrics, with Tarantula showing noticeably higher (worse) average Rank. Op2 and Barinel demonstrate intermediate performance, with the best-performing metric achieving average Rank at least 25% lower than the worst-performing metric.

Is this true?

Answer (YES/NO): NO